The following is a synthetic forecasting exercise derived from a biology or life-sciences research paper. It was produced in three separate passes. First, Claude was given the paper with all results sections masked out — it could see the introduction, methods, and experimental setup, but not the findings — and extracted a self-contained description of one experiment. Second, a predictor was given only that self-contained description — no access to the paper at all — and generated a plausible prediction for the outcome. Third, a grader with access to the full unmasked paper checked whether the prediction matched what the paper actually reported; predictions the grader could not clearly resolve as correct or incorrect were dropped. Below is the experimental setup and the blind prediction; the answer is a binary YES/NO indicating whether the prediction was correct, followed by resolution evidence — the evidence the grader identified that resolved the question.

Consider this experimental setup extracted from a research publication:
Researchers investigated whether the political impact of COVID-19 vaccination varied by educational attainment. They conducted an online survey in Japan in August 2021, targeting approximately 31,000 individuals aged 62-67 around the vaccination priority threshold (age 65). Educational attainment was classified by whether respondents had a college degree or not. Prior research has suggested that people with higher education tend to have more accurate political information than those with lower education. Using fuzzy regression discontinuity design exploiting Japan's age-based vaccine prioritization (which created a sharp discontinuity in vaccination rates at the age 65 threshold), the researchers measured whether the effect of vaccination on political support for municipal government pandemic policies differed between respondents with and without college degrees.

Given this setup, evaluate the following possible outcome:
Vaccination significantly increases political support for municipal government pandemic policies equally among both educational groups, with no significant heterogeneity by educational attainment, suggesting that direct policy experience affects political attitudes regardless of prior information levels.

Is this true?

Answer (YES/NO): NO